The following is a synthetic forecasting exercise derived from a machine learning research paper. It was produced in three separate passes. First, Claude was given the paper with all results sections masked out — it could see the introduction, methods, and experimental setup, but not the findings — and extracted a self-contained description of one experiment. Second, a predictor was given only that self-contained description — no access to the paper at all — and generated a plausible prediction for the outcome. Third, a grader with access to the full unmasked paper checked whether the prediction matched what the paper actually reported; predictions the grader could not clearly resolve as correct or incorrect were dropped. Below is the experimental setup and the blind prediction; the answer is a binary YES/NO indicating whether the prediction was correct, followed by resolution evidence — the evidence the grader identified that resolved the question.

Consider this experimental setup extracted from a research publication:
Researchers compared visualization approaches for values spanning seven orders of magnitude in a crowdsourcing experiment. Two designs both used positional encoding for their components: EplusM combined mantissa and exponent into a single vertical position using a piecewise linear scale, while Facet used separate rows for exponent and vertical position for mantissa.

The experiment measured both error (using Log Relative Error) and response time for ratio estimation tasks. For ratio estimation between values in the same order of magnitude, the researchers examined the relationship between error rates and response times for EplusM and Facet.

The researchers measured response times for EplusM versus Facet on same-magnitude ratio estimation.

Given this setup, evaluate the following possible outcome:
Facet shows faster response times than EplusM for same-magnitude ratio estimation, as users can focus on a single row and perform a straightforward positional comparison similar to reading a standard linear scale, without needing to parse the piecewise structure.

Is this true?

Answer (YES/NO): NO